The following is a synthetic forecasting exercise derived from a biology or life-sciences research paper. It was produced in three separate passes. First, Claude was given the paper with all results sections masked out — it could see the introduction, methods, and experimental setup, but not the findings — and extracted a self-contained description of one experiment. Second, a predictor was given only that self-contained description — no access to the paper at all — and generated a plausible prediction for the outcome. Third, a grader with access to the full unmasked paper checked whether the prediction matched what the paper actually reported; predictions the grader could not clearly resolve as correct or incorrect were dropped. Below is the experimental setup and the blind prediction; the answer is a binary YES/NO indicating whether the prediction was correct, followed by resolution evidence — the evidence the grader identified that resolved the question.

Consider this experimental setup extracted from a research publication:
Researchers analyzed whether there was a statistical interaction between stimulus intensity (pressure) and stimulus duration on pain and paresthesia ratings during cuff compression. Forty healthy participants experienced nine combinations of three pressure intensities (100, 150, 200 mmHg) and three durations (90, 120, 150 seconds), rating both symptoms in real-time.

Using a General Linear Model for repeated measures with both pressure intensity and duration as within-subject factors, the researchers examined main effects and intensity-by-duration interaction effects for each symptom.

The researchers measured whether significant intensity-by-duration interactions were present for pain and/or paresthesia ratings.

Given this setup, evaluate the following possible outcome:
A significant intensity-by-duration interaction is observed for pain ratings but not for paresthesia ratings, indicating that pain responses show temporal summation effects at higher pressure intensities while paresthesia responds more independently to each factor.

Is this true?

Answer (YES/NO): NO